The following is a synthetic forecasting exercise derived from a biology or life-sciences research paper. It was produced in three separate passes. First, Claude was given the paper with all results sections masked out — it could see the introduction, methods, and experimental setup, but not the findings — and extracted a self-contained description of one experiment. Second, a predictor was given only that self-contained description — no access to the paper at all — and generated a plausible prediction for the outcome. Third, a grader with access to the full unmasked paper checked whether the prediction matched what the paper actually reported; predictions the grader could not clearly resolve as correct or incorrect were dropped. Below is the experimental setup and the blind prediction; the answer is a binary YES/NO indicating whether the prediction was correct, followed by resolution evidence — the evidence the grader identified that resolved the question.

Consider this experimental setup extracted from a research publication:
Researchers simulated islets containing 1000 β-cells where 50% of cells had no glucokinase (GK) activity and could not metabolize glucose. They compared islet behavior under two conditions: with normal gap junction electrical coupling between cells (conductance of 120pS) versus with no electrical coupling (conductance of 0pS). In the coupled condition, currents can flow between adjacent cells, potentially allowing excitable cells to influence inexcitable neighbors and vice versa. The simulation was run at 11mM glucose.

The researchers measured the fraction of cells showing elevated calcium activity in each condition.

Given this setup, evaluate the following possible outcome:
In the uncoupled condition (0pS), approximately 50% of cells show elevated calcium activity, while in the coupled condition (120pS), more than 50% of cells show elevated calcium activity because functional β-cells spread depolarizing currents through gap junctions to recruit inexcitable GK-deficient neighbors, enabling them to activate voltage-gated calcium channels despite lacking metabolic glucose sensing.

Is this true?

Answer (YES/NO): NO